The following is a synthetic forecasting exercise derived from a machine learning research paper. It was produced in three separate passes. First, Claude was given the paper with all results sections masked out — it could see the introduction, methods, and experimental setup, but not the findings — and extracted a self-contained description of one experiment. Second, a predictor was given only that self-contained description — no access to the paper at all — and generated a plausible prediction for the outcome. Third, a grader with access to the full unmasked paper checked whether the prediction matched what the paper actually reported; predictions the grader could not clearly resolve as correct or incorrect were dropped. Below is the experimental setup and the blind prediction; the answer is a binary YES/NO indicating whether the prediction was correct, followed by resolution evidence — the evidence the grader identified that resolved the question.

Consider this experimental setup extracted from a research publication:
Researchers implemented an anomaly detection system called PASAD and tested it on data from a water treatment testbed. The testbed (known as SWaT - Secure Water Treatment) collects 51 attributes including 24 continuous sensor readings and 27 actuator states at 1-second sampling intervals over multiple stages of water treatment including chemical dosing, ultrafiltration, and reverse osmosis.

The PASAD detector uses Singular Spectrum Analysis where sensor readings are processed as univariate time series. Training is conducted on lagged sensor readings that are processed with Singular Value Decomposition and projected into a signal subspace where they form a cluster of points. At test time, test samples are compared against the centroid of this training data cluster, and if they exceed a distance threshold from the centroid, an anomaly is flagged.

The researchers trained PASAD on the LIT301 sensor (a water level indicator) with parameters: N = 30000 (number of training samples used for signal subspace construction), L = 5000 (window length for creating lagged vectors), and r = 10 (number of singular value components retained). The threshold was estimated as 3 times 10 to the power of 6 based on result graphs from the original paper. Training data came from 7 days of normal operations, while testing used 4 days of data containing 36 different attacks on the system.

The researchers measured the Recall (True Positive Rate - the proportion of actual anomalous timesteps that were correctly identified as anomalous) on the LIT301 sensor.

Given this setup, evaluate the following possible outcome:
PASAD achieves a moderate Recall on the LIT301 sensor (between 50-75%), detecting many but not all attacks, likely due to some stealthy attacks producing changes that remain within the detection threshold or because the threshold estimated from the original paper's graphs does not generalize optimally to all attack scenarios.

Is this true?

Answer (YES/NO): YES